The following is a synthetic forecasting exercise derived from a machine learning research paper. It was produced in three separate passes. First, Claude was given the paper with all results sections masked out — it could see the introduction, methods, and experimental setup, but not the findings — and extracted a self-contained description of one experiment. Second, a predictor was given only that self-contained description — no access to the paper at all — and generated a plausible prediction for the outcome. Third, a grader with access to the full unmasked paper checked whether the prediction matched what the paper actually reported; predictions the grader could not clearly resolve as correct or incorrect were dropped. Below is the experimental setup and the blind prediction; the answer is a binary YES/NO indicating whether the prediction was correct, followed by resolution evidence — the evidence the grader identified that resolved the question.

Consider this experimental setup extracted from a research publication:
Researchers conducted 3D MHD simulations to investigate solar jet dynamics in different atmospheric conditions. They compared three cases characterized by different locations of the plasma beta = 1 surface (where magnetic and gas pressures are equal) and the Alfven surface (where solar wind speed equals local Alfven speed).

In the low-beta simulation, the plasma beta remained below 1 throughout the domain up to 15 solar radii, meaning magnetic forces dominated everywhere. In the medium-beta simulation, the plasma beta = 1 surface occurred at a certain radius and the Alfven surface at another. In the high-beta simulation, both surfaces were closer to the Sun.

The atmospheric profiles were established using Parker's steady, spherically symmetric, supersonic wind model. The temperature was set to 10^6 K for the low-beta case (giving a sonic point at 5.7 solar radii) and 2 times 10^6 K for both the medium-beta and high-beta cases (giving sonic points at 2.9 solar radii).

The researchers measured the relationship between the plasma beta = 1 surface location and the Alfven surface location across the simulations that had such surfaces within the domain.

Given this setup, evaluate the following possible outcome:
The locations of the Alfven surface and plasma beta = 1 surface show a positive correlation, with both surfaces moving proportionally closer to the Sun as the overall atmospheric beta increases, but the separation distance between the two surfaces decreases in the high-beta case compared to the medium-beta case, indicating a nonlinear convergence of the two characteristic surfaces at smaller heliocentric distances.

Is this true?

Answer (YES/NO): YES